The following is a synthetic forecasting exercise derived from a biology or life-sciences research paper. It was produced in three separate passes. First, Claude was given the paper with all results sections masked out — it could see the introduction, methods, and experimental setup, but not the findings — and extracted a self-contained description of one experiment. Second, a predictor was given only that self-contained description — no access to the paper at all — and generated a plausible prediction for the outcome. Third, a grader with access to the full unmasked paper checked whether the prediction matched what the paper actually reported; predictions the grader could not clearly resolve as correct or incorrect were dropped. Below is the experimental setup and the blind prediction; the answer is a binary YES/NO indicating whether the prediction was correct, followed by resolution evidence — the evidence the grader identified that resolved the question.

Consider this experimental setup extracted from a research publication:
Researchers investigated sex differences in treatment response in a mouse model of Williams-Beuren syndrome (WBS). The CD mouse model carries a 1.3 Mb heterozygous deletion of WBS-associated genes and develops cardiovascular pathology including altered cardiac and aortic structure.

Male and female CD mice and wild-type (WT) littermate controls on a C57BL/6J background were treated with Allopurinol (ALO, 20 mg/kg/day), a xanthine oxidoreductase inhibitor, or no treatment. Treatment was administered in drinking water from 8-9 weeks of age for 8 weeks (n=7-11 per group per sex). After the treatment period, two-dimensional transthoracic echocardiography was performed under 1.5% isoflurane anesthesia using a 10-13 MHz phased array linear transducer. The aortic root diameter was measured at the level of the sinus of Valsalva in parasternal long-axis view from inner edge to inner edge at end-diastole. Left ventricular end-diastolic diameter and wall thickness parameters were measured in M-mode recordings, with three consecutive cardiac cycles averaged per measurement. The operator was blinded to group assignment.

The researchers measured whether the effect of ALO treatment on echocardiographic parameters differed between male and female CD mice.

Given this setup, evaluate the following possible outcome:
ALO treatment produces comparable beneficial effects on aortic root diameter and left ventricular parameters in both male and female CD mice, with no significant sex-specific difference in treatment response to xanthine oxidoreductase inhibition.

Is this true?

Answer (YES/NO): NO